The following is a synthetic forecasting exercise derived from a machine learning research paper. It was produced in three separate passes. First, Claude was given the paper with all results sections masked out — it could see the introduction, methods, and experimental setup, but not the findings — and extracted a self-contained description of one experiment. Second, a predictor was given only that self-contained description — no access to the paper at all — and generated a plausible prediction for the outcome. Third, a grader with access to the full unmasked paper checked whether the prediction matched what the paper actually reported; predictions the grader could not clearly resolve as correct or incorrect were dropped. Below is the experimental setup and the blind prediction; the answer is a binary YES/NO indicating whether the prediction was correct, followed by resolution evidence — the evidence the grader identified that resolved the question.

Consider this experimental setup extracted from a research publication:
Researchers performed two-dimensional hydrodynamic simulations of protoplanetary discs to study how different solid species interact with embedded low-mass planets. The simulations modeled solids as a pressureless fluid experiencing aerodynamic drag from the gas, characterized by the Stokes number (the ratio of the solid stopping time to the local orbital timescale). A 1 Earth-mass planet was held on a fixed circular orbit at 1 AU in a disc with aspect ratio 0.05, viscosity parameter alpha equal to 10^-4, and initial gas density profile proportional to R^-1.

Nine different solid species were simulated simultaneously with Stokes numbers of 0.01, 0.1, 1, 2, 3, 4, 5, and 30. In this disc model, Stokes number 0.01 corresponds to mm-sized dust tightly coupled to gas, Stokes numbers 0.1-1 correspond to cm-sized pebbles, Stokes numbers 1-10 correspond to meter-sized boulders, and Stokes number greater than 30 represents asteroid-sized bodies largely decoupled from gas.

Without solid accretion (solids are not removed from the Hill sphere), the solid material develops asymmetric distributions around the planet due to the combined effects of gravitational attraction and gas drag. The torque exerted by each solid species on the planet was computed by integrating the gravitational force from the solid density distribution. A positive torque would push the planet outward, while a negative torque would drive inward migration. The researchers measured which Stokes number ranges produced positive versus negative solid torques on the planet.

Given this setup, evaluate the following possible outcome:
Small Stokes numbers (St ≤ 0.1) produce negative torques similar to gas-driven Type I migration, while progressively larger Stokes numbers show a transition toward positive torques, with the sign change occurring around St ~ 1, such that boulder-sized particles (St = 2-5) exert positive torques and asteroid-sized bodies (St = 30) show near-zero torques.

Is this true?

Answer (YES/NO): NO